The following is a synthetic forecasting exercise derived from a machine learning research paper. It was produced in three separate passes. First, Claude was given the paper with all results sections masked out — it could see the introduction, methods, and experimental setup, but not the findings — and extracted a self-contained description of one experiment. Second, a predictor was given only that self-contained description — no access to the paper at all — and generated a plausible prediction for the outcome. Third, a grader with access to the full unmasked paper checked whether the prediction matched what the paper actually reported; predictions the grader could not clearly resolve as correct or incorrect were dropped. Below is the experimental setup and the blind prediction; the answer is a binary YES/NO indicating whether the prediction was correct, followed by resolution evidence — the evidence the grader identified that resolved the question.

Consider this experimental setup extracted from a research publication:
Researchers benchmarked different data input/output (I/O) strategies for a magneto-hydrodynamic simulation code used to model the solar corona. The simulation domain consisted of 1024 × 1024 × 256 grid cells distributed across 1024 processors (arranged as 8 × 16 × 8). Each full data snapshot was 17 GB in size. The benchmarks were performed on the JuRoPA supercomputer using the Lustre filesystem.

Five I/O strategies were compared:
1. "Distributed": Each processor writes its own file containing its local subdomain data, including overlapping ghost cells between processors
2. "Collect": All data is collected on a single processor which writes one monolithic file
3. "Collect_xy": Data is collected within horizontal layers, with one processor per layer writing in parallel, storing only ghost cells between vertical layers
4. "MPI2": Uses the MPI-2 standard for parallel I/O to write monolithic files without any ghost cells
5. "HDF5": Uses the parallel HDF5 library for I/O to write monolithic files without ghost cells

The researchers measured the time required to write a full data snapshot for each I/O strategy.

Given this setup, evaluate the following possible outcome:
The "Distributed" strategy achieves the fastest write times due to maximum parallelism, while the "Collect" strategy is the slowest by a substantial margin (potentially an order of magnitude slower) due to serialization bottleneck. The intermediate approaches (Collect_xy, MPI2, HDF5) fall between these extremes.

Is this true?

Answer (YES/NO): YES